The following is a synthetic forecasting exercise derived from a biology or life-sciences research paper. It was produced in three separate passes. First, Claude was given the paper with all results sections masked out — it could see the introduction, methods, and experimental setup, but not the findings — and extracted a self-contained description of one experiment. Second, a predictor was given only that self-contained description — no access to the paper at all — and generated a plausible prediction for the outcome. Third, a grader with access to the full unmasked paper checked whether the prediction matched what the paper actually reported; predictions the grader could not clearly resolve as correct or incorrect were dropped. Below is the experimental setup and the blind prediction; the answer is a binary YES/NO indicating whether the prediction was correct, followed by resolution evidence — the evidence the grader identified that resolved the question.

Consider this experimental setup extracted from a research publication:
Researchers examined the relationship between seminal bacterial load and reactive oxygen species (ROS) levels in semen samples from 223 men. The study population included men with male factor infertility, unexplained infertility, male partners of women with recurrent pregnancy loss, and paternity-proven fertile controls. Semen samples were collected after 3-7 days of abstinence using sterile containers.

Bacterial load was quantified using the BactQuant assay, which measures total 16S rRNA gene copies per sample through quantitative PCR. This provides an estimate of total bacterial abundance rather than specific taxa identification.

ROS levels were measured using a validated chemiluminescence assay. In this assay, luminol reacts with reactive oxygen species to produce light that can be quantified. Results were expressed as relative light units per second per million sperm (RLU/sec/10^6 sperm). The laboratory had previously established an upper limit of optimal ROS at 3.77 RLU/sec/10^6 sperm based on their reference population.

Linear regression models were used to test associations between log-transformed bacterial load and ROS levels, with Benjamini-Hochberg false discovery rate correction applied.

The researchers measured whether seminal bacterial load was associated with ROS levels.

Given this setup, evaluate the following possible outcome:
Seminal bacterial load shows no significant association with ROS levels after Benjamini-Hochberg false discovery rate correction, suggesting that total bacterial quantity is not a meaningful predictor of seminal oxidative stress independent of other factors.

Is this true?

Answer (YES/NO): YES